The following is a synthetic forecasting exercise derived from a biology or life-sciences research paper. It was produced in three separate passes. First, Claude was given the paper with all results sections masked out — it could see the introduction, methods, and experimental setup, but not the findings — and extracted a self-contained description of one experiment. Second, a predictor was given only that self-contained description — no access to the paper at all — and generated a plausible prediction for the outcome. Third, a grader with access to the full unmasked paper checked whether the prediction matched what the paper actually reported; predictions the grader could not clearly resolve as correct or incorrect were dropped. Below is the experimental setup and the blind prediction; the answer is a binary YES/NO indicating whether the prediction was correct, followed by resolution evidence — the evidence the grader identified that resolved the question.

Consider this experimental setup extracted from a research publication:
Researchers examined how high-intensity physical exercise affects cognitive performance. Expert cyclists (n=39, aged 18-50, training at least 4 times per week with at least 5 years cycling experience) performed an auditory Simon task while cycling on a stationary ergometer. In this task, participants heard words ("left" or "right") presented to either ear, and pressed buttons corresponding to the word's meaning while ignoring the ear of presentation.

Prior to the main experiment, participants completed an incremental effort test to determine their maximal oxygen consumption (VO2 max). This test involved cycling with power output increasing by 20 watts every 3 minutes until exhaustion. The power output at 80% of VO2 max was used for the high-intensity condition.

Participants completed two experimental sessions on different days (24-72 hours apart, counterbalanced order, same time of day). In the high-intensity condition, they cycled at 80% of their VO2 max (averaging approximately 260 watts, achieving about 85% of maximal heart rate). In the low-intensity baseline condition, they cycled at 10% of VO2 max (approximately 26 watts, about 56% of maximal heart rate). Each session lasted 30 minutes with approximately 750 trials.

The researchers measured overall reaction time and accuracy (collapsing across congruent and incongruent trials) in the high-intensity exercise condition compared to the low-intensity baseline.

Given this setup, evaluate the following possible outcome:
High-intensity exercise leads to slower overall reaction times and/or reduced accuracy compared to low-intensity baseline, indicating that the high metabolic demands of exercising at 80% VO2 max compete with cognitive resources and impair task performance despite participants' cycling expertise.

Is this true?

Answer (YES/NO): NO